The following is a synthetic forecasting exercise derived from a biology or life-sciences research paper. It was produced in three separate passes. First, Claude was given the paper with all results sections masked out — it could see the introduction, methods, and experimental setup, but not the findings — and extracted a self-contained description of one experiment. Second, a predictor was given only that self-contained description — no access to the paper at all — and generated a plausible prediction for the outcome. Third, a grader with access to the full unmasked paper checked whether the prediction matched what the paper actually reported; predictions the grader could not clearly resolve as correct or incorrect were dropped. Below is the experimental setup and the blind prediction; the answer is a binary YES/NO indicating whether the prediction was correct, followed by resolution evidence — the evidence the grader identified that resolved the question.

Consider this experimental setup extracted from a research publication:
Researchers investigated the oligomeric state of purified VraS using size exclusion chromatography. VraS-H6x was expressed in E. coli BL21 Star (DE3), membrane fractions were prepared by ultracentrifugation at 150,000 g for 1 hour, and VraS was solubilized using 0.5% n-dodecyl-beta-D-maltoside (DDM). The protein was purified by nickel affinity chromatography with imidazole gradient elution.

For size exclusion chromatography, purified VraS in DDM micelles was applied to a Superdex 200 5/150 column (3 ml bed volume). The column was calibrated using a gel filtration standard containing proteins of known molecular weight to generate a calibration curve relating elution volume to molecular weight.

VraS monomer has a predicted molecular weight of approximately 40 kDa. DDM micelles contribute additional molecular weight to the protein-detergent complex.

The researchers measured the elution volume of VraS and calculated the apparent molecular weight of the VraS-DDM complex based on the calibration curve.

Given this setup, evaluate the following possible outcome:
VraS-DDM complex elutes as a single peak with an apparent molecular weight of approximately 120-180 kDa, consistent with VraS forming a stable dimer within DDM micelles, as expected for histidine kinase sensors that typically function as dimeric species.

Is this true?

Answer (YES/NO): NO